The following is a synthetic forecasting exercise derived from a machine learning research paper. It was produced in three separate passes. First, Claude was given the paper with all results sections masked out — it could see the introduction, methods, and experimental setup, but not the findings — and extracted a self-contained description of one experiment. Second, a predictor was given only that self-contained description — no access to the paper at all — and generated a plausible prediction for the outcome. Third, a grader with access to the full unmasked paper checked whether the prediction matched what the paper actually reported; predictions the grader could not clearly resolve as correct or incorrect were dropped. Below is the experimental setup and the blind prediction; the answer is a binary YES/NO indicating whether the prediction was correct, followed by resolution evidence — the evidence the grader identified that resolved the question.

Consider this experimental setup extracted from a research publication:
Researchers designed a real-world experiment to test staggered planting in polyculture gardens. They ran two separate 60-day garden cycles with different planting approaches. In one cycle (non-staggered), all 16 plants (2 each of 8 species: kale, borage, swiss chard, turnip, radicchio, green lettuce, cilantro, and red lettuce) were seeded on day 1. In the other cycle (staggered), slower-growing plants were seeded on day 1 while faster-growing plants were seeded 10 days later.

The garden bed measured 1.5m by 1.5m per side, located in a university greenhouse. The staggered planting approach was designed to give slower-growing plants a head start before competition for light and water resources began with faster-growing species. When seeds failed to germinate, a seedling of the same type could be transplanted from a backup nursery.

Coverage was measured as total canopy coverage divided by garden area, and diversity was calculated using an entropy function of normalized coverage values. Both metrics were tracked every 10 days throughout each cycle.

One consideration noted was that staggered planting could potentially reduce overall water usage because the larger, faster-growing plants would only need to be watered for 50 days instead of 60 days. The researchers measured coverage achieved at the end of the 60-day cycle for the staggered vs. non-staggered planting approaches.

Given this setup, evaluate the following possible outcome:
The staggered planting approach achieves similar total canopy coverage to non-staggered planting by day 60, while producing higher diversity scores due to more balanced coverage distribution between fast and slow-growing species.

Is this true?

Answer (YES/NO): NO